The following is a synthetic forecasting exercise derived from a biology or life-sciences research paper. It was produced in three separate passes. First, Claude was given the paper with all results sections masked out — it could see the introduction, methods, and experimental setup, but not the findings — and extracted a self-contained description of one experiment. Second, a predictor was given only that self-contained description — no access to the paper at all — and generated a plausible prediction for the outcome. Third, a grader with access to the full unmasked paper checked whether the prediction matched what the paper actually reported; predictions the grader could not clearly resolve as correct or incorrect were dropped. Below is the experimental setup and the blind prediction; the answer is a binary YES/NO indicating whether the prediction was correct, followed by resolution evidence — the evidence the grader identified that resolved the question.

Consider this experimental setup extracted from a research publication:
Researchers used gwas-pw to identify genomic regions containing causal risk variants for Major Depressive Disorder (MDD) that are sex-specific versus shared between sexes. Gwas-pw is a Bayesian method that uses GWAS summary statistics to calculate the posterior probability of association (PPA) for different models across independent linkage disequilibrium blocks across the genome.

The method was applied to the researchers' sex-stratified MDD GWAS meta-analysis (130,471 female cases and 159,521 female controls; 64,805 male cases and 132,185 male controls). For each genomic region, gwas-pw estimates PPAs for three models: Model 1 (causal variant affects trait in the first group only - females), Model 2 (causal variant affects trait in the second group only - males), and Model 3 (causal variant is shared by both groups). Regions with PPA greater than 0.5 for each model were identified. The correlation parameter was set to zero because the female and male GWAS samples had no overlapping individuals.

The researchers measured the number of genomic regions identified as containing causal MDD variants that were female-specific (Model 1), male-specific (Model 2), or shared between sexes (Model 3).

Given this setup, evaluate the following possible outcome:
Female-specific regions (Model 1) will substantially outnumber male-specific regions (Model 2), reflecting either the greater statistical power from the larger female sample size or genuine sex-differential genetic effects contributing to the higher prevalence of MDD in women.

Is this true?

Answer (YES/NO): YES